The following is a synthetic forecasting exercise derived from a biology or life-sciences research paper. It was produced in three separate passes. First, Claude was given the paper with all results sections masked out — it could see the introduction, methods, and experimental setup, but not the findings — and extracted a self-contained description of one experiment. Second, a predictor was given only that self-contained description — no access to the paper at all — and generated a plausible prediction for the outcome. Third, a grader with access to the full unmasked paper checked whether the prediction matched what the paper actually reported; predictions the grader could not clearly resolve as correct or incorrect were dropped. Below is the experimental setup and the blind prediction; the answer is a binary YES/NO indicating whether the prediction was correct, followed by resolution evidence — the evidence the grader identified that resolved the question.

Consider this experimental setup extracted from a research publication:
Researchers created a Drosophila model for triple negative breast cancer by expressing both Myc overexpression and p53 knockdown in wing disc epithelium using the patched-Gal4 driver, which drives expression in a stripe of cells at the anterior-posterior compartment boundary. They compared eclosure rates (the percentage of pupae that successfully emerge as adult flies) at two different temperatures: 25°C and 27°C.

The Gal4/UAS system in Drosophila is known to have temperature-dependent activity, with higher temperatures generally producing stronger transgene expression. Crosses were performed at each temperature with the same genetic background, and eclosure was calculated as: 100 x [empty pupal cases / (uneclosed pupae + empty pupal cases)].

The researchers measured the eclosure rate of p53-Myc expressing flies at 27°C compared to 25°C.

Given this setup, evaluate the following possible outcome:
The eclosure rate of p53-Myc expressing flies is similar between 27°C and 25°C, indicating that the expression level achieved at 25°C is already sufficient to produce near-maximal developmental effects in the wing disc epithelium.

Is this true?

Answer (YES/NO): NO